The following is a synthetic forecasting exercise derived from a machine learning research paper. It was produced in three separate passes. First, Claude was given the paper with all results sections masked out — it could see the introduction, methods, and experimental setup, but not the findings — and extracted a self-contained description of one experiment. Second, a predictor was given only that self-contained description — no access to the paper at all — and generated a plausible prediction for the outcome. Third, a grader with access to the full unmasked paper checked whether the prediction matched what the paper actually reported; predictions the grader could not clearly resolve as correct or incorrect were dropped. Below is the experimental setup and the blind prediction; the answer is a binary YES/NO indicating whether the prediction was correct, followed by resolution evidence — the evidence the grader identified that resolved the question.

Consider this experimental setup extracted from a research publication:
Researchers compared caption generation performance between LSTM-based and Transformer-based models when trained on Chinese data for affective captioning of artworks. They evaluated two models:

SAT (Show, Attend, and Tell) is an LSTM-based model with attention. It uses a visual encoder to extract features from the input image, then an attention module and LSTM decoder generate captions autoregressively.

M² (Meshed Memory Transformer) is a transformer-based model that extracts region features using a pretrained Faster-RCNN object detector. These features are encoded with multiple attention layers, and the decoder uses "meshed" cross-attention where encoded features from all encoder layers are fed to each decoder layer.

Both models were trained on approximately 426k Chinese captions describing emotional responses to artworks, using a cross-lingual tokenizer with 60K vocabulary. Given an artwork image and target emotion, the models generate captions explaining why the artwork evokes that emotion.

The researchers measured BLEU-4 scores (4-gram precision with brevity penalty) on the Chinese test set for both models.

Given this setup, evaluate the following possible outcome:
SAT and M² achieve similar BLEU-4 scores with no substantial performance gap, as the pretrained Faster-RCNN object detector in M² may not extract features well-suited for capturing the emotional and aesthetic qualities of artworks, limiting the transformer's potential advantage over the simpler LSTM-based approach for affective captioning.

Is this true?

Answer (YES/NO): NO